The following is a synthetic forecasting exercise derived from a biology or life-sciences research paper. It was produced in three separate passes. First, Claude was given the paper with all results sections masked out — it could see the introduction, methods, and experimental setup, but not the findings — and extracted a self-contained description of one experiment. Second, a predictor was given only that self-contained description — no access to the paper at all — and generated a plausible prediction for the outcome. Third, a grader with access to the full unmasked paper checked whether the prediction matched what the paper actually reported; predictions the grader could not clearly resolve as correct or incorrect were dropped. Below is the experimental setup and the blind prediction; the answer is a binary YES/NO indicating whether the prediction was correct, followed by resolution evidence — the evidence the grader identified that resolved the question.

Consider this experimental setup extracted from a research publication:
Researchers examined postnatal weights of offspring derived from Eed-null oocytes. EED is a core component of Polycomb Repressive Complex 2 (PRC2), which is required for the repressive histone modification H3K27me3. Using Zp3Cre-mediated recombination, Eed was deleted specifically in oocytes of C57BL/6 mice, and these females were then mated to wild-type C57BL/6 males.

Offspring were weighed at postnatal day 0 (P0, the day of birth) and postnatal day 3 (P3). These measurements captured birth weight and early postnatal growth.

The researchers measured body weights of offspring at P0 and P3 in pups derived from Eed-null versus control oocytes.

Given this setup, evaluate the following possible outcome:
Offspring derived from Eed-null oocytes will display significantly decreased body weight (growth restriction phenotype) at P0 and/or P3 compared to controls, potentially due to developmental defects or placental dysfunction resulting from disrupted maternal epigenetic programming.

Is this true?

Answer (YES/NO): NO